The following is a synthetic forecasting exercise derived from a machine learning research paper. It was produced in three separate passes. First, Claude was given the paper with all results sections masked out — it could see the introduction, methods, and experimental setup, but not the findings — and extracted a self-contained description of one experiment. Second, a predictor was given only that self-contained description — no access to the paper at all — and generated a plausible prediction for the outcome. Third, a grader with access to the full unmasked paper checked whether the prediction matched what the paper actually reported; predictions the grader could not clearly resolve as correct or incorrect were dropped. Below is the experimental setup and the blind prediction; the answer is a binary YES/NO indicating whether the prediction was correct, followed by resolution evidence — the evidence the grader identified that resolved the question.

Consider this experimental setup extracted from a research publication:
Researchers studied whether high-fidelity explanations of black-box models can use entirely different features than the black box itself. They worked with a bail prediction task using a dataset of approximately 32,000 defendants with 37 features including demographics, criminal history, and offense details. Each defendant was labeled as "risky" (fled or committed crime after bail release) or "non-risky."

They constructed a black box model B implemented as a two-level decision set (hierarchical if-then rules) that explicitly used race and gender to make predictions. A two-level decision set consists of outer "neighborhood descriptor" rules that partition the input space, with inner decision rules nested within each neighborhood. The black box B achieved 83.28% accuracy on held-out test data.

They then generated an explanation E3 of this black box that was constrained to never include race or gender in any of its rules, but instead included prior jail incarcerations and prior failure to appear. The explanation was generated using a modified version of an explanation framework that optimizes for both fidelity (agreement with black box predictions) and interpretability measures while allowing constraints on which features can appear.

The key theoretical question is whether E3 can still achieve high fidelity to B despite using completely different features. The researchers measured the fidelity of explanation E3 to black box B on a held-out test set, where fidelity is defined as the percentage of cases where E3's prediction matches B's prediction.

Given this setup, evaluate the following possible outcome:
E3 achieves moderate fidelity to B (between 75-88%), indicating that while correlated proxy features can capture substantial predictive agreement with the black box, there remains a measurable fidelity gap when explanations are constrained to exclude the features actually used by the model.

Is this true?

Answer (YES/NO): NO